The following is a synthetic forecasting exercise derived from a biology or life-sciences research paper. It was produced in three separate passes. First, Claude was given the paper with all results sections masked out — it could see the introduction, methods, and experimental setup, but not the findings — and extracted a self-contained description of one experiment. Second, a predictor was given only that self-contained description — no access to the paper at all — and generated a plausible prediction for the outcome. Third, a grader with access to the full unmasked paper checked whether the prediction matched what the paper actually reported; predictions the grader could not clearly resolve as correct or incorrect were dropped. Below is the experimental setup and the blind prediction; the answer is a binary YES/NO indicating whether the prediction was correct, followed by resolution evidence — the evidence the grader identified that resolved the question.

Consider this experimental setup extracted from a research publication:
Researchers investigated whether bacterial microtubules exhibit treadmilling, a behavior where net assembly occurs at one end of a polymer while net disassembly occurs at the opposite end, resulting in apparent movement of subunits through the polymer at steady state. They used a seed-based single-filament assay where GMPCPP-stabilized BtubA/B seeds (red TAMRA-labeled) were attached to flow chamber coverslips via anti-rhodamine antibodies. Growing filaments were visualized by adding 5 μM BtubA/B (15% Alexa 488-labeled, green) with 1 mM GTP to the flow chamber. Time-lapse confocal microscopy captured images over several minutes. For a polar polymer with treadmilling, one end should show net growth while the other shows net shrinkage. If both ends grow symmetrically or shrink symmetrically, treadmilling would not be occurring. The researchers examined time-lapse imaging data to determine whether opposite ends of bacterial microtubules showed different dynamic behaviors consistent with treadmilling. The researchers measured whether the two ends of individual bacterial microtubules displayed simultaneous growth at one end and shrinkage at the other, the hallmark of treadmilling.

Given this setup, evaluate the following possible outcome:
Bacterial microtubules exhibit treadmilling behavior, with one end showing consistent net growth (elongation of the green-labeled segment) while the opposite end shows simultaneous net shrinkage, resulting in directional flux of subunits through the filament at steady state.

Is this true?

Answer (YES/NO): YES